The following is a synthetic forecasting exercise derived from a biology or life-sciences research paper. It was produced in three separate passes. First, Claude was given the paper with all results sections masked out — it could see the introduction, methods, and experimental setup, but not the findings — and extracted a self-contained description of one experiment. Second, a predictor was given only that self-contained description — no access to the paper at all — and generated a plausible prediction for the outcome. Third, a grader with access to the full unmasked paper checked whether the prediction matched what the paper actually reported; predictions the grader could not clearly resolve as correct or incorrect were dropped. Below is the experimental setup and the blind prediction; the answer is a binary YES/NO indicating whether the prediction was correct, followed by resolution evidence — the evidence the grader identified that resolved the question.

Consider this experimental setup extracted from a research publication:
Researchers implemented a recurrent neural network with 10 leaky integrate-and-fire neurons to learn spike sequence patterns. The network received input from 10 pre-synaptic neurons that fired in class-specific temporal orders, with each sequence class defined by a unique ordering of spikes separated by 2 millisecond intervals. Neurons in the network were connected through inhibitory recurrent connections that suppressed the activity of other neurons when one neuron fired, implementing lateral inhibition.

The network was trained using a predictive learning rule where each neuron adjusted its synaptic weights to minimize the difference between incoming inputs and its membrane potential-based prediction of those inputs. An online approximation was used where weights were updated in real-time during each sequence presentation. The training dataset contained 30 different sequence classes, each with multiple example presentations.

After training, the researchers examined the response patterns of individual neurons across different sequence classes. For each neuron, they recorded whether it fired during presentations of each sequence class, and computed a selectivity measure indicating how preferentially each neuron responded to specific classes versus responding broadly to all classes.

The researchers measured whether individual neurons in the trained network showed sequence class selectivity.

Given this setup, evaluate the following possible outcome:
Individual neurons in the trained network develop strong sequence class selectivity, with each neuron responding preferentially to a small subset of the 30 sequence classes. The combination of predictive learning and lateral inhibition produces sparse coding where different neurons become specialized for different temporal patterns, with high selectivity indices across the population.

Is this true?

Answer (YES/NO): NO